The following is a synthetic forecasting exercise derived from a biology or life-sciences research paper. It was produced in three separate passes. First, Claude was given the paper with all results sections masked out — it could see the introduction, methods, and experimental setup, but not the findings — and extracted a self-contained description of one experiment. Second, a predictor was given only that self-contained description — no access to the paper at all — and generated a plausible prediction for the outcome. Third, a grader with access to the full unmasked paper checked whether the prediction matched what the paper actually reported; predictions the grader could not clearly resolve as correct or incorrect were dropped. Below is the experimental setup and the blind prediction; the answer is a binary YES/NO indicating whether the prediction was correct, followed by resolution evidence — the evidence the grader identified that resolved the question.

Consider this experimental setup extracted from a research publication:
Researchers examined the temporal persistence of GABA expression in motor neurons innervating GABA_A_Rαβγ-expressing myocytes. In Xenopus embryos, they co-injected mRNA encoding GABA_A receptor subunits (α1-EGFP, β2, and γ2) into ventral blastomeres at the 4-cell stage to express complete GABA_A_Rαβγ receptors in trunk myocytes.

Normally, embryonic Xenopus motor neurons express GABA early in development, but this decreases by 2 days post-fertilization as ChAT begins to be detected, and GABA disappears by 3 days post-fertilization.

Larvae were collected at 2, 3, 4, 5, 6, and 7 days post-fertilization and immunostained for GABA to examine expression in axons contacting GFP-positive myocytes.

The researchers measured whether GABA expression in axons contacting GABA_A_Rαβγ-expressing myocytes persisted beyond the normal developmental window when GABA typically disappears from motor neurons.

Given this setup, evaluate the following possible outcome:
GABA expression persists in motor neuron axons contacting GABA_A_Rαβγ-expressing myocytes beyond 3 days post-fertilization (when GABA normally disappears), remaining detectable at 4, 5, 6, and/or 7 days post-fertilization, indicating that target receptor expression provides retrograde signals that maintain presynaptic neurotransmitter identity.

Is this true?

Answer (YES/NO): YES